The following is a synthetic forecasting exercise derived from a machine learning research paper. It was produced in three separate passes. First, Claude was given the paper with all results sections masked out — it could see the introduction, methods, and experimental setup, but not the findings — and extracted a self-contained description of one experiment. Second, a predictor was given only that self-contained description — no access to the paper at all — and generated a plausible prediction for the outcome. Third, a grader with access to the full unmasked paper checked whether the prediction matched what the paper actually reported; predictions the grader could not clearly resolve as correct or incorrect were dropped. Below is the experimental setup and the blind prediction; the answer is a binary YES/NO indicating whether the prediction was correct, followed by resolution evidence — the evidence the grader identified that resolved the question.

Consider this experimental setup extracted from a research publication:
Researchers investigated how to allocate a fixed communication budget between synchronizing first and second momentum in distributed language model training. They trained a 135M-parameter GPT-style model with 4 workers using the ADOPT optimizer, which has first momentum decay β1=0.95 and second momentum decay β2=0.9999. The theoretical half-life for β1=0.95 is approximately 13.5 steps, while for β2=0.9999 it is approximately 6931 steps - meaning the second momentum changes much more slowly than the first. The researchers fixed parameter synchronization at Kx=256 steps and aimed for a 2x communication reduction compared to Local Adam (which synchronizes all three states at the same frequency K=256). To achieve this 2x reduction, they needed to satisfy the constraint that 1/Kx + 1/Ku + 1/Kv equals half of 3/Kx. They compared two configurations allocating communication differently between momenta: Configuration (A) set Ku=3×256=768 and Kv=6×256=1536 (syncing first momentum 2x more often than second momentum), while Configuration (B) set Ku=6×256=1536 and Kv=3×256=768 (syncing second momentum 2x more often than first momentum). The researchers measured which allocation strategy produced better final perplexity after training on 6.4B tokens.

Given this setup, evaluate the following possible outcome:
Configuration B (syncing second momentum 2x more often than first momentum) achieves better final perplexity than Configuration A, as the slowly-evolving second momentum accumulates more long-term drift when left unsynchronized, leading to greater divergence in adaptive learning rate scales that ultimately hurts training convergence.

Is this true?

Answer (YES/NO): NO